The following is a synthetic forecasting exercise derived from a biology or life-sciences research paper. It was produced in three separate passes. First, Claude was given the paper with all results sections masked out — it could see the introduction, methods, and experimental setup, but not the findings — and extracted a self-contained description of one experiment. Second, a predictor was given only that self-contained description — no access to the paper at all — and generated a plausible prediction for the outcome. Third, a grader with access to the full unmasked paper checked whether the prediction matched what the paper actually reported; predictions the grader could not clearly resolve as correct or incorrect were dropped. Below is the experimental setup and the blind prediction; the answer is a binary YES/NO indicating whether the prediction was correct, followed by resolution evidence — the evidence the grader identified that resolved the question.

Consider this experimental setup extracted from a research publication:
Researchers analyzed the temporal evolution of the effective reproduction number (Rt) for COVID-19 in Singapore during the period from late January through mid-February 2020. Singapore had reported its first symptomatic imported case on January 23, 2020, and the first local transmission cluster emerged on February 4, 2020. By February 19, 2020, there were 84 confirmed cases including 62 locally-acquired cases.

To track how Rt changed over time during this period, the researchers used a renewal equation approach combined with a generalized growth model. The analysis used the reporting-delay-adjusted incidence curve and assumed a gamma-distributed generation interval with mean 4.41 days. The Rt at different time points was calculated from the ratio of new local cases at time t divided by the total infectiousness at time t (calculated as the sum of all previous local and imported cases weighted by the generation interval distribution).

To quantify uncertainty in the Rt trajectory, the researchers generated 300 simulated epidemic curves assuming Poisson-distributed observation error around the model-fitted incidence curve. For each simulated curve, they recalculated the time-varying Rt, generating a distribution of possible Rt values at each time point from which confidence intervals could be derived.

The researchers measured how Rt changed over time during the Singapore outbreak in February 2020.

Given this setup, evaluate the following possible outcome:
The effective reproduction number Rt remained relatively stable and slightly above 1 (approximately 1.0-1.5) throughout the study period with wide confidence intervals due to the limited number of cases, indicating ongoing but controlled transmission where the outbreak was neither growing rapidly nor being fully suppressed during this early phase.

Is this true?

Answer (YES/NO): NO